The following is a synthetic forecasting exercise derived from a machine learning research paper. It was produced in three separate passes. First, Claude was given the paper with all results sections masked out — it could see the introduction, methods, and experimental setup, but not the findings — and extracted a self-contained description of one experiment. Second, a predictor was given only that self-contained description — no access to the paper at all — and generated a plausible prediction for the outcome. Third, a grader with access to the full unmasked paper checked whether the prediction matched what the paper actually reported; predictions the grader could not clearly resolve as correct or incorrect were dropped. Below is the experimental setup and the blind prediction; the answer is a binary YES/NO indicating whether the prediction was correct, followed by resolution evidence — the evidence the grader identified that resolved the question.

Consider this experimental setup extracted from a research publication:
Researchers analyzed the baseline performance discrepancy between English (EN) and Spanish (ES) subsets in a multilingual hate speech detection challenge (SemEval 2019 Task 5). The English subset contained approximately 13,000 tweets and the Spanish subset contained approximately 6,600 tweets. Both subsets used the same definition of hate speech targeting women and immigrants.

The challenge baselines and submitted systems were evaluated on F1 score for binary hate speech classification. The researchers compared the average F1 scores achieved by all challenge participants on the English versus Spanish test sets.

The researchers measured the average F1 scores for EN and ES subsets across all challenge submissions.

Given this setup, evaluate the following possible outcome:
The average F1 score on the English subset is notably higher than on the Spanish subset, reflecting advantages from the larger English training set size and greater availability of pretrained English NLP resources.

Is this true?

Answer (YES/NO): NO